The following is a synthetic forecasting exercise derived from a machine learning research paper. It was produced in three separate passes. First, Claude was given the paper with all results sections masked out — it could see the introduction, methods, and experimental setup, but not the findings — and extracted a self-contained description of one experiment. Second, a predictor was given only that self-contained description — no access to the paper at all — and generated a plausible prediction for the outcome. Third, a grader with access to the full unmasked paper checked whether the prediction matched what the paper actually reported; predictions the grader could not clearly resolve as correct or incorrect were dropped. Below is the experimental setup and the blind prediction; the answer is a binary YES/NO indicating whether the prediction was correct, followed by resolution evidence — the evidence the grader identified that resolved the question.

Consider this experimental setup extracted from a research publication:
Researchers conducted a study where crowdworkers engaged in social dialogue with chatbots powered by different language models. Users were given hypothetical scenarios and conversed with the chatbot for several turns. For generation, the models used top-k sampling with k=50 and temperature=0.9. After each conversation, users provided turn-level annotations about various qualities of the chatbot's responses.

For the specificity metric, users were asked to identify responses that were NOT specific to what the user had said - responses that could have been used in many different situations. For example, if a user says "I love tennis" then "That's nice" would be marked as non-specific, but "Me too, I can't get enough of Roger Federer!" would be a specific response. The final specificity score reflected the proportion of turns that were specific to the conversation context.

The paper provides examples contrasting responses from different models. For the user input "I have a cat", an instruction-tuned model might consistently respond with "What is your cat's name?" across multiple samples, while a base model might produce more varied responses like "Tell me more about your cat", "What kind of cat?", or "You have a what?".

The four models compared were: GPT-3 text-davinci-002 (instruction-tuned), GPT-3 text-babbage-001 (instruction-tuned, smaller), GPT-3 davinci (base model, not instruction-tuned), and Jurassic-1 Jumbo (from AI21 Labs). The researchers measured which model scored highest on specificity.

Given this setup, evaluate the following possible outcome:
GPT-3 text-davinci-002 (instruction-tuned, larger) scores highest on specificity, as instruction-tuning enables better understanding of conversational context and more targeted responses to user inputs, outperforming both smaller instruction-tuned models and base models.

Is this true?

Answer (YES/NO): NO